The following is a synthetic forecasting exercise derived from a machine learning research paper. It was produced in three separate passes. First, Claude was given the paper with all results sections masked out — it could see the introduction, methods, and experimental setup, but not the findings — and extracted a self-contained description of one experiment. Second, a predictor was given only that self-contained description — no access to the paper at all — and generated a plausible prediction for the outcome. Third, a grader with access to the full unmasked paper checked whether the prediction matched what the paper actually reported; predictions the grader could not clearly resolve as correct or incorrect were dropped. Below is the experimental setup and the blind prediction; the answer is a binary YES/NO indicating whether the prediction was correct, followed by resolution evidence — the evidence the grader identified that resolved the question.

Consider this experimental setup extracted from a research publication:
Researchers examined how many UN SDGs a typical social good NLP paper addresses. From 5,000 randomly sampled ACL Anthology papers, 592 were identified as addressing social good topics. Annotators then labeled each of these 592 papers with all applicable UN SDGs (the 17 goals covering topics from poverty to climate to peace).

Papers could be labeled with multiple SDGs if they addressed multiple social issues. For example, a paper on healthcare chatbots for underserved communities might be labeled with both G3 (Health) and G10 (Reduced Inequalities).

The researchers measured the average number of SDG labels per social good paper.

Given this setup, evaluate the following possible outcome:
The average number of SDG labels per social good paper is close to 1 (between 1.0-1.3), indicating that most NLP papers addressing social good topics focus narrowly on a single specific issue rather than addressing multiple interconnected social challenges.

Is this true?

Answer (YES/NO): YES